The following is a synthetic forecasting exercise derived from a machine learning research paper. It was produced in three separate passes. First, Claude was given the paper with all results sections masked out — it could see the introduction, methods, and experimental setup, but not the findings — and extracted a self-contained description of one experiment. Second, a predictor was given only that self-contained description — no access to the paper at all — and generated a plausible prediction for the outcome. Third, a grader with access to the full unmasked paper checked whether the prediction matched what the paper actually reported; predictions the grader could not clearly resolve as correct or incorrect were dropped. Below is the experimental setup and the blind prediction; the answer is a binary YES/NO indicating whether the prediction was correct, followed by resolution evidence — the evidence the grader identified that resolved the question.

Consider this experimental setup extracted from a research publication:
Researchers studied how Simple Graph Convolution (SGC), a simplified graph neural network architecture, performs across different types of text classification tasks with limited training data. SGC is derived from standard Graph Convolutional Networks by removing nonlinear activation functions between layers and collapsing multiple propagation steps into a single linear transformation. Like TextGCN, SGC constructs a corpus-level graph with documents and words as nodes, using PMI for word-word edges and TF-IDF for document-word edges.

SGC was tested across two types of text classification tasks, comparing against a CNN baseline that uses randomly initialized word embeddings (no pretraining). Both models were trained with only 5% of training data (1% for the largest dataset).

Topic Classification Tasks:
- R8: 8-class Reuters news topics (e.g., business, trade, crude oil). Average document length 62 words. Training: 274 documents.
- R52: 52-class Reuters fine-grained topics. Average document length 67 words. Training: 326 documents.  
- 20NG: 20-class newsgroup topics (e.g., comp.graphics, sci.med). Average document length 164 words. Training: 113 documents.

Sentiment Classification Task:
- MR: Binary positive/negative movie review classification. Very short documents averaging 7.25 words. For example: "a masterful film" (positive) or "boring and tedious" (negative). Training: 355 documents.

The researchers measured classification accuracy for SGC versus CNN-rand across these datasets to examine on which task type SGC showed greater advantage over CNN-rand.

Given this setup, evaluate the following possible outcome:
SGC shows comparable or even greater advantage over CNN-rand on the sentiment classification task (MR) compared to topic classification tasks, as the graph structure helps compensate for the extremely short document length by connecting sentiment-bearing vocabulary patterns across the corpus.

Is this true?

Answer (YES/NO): NO